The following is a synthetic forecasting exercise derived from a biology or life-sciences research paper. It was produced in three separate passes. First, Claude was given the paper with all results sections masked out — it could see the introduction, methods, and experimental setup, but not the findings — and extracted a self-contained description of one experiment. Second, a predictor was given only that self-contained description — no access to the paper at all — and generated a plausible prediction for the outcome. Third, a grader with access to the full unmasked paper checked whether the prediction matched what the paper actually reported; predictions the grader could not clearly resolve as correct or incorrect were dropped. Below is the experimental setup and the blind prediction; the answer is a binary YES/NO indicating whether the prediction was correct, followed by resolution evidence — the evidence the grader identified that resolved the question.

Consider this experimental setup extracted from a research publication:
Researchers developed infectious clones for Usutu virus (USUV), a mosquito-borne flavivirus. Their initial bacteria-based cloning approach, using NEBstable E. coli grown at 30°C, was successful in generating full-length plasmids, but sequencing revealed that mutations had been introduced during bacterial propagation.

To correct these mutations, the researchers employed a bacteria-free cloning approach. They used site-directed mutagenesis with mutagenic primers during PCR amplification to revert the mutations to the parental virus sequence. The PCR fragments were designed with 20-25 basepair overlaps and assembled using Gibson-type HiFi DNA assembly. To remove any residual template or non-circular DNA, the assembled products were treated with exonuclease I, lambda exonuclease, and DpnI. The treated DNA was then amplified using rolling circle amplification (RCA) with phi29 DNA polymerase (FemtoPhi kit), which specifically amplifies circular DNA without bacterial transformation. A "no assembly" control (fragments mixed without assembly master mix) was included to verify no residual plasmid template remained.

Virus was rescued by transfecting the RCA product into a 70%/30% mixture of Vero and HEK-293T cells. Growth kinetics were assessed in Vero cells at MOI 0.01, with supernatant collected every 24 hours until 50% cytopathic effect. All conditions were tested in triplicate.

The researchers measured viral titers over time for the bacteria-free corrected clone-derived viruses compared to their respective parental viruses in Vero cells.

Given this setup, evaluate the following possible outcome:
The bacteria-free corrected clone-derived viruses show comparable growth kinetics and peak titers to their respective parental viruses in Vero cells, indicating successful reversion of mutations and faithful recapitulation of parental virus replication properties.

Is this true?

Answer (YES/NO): YES